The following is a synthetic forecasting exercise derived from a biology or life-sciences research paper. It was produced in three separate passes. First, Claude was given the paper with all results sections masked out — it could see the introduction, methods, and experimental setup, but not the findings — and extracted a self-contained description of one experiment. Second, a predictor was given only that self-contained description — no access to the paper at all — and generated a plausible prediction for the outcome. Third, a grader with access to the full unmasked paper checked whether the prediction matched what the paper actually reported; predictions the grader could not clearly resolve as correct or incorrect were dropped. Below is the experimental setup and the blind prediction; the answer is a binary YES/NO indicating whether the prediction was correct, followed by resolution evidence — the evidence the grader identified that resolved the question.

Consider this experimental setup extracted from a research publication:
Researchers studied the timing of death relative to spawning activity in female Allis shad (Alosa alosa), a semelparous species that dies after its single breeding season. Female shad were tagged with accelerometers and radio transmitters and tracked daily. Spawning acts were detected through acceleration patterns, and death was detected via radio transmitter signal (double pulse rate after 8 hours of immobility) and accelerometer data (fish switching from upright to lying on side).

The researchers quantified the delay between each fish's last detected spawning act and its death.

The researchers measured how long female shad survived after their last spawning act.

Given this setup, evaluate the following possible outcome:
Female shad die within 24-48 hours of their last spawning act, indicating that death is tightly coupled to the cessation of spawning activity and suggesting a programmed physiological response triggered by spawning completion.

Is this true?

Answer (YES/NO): NO